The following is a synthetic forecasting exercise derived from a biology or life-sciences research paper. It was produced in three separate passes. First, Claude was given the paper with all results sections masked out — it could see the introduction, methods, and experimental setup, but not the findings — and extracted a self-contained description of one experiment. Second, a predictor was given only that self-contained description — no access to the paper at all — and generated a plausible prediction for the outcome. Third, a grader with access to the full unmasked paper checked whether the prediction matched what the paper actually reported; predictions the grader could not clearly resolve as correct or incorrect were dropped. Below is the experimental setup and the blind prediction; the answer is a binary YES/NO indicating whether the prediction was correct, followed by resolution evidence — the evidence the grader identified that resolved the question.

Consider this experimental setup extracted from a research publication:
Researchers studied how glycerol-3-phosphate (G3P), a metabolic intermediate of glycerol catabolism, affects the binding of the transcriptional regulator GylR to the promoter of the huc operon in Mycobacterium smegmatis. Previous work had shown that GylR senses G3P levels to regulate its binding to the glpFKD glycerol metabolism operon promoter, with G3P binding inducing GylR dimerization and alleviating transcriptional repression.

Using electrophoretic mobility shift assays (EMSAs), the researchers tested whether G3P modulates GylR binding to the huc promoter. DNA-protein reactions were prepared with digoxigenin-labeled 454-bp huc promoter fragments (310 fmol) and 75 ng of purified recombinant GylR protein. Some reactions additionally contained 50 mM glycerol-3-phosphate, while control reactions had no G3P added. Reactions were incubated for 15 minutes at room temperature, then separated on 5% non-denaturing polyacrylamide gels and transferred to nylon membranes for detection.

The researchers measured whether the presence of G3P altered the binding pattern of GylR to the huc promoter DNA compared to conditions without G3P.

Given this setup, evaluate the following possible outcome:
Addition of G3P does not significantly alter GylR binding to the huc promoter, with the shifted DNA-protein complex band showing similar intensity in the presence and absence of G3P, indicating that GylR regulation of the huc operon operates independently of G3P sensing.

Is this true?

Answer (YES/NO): NO